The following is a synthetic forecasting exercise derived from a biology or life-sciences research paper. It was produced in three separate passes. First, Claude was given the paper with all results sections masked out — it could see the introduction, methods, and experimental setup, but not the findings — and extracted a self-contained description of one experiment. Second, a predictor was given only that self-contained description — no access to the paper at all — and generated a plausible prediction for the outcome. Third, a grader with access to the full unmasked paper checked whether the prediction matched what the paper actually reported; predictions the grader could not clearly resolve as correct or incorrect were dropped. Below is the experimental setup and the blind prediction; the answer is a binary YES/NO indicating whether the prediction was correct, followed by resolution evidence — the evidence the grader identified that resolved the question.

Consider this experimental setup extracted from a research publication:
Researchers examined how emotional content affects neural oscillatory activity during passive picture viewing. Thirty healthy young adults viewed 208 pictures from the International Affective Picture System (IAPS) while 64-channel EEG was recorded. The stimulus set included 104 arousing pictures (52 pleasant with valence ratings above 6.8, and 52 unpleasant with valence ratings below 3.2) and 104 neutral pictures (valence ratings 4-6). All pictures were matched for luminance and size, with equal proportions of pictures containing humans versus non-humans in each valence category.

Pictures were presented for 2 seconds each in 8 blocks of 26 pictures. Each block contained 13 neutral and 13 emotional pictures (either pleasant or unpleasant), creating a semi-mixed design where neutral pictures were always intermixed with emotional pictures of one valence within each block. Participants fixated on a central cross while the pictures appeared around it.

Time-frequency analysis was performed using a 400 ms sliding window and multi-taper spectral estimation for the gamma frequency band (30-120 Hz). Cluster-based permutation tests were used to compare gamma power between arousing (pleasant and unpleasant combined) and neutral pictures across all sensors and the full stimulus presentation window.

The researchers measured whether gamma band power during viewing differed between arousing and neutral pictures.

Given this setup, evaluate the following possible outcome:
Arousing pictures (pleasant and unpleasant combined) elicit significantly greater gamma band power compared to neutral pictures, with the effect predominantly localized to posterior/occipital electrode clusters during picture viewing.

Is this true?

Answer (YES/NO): YES